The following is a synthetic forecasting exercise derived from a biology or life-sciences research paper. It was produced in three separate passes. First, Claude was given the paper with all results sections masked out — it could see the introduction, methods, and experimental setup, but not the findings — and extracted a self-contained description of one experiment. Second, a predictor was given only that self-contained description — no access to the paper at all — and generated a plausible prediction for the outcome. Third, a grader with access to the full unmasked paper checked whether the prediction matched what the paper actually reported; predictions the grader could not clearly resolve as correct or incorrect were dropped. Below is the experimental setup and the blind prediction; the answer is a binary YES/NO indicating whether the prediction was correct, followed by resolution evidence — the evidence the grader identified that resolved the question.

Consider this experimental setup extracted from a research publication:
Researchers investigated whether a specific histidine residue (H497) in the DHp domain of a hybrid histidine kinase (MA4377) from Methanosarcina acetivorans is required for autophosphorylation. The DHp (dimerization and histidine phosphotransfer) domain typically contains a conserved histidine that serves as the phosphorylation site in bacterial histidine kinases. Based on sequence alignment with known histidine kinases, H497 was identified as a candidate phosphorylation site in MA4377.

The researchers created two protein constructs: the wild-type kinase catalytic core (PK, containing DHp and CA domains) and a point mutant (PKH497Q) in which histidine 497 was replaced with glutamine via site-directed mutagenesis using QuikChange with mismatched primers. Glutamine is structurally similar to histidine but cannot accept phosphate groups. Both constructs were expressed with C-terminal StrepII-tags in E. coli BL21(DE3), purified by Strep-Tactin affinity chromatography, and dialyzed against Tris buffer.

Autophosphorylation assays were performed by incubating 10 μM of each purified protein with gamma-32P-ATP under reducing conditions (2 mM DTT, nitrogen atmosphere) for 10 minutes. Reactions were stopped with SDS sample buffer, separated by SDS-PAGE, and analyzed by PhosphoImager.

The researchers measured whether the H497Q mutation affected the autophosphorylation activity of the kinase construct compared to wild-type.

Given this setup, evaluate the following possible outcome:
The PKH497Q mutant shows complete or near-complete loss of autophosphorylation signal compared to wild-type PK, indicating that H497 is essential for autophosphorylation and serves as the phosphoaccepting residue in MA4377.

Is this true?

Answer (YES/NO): YES